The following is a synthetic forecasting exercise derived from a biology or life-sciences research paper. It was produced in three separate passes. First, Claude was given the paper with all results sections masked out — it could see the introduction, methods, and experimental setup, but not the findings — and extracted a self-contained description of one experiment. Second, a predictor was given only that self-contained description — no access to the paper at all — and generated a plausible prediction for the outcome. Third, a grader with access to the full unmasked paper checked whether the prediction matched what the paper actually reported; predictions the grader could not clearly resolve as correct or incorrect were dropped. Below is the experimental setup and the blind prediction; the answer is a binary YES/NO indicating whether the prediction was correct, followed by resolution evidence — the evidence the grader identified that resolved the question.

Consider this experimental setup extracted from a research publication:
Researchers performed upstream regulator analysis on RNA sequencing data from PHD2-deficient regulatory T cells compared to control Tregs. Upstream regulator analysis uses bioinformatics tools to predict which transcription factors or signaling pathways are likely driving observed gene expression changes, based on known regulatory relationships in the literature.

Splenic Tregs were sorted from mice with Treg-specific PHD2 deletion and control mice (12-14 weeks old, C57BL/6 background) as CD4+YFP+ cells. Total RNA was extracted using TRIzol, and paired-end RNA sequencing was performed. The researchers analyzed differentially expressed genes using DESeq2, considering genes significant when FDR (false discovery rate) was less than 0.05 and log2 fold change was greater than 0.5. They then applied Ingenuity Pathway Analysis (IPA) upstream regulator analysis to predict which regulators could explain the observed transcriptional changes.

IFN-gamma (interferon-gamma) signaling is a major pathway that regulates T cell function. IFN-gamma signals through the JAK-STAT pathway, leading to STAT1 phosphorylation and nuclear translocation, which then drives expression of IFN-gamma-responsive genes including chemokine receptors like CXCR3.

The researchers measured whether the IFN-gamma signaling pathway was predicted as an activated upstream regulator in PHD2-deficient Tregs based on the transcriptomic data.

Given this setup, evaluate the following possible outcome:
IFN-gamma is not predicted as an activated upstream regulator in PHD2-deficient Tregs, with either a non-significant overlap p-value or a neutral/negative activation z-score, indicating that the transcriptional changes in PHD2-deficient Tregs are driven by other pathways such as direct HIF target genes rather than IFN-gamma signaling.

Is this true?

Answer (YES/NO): NO